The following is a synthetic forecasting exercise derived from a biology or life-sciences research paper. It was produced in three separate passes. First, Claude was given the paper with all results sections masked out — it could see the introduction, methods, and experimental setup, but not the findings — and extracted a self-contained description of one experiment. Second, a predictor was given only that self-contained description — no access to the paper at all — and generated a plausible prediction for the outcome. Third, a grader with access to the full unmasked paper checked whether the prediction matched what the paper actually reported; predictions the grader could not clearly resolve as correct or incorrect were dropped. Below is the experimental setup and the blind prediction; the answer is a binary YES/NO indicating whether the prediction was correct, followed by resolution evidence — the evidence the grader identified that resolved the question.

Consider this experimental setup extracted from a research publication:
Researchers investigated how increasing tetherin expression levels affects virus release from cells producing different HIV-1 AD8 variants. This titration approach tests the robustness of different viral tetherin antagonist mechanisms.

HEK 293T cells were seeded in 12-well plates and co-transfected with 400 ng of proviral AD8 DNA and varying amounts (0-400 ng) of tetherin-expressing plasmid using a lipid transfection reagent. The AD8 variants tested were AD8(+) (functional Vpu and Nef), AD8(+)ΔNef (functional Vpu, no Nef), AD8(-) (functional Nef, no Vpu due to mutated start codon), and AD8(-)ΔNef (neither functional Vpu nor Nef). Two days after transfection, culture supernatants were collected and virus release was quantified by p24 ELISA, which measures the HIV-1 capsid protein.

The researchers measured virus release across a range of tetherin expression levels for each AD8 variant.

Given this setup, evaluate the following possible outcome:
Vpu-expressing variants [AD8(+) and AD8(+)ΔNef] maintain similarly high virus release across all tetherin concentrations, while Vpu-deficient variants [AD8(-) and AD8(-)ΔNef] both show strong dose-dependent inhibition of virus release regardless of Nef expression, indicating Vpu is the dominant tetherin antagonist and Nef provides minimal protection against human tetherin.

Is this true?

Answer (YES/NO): NO